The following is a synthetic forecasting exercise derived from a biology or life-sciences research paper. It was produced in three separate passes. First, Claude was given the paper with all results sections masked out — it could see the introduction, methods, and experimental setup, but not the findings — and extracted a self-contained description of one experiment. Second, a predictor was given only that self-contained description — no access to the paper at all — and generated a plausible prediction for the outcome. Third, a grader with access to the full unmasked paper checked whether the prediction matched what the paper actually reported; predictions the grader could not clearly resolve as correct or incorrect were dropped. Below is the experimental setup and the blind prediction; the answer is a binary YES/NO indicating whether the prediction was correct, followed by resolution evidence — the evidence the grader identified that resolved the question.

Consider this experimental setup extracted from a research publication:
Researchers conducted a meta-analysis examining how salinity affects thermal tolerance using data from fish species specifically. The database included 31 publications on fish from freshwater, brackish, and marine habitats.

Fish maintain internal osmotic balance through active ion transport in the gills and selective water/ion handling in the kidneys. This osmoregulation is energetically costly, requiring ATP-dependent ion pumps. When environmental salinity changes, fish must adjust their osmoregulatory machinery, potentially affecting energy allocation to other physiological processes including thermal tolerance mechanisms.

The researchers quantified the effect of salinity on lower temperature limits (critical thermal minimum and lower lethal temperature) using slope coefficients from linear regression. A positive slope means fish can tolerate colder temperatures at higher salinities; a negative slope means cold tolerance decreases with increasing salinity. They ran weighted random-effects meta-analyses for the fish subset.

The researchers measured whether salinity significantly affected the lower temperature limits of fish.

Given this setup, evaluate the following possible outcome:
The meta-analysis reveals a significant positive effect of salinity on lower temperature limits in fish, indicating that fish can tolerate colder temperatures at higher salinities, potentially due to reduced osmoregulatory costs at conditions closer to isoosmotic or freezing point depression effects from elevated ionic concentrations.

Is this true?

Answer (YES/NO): NO